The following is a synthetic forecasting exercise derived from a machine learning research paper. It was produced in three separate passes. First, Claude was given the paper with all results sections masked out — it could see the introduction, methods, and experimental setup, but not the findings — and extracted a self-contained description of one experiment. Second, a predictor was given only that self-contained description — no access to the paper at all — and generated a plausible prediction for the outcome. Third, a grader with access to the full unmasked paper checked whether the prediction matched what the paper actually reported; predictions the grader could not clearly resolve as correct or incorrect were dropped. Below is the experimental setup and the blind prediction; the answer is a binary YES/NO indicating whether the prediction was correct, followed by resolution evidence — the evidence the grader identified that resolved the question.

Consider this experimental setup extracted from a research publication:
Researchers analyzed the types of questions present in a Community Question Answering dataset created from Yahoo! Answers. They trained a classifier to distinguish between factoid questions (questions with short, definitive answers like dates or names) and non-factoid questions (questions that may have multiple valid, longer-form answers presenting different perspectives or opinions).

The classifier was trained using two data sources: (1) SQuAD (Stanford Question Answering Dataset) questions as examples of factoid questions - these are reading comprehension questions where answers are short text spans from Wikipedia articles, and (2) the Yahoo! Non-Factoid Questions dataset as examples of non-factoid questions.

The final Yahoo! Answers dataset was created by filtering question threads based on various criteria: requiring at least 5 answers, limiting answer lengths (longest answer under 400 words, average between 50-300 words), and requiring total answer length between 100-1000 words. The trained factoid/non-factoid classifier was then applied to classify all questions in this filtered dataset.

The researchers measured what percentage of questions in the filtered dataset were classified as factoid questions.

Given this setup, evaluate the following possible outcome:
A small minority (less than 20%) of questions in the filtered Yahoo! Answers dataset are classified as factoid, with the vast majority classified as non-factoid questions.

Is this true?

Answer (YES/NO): YES